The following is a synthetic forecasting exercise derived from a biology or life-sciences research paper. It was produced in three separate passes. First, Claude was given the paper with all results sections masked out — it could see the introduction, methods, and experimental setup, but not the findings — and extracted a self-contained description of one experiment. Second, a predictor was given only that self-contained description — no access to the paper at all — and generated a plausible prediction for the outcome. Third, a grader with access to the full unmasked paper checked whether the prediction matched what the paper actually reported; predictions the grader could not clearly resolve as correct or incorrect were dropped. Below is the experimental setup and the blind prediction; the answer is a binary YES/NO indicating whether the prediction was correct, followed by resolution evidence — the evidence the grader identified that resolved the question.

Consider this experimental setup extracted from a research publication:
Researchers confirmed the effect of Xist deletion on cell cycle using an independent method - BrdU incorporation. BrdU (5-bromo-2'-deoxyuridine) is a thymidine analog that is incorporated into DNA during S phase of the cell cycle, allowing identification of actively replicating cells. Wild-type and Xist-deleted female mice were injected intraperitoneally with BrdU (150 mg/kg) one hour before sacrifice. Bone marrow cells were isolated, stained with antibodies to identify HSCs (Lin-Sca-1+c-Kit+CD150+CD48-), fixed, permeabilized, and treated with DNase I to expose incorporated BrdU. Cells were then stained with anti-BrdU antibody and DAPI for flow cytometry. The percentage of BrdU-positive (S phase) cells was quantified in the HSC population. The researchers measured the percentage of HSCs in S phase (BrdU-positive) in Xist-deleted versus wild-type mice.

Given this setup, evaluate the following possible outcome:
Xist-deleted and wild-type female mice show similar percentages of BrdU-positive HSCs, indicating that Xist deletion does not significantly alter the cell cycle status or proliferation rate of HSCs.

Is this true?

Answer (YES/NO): YES